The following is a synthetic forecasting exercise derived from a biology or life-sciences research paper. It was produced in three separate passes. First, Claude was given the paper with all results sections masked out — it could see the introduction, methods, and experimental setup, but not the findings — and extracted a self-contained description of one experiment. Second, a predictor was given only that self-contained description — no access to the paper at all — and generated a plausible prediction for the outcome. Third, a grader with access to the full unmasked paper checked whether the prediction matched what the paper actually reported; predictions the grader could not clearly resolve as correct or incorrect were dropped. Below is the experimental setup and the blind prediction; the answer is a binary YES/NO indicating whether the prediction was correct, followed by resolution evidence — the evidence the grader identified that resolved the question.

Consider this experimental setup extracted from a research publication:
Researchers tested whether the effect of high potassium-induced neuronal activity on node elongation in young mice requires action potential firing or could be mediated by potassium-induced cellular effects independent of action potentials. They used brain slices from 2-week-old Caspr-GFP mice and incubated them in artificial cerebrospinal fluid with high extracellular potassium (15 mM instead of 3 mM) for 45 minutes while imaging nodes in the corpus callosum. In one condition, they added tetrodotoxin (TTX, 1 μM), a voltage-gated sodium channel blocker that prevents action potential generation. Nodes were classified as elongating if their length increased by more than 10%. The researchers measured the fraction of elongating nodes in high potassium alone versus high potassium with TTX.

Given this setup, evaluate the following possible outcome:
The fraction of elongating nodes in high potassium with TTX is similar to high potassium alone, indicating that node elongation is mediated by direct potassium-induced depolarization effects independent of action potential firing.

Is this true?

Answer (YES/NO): NO